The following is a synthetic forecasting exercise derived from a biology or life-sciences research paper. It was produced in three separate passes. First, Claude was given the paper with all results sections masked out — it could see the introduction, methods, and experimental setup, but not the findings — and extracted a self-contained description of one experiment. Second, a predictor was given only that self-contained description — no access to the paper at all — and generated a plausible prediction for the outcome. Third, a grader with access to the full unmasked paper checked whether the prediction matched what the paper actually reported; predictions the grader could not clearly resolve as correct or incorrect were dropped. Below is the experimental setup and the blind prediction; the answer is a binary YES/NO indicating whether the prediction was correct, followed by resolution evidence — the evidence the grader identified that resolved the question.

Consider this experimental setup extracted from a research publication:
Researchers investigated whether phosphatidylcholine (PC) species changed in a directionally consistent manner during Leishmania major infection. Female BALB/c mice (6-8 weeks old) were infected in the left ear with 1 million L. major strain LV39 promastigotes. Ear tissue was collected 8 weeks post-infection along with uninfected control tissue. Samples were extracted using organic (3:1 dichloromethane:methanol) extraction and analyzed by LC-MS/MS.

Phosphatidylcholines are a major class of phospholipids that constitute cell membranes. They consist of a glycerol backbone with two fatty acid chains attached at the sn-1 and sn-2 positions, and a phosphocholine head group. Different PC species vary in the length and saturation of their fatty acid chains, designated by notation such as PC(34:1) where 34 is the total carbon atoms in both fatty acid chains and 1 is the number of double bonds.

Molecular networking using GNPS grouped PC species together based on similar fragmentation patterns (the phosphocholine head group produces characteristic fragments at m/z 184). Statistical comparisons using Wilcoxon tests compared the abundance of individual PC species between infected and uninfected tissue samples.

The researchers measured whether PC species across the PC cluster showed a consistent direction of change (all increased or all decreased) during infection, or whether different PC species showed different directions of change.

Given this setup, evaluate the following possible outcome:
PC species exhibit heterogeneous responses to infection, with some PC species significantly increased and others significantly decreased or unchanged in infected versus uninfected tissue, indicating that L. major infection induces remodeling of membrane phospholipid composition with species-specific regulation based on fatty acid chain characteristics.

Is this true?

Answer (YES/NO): YES